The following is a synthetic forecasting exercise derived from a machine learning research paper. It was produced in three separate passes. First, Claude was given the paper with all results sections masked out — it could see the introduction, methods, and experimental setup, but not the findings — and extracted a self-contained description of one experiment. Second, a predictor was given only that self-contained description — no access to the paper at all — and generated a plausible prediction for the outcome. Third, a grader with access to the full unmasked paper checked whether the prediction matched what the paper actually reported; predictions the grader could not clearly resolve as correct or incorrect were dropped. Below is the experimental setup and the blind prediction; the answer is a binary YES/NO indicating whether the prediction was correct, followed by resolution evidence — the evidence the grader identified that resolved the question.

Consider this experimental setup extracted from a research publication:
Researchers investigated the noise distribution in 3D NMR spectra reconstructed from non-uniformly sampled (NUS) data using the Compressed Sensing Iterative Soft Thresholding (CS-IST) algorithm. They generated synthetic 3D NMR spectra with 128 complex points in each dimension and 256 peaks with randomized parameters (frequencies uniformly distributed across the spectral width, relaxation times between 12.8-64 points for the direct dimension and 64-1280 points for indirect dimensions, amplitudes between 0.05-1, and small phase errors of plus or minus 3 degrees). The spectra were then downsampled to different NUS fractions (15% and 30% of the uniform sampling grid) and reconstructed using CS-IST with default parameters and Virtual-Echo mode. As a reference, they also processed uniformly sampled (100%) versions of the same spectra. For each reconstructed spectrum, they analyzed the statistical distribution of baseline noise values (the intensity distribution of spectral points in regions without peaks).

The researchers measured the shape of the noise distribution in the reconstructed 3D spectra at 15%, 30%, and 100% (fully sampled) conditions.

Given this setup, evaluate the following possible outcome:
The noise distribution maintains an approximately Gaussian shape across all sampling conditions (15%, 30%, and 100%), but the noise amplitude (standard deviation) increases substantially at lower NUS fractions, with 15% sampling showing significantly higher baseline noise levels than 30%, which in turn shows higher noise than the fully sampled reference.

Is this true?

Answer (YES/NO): NO